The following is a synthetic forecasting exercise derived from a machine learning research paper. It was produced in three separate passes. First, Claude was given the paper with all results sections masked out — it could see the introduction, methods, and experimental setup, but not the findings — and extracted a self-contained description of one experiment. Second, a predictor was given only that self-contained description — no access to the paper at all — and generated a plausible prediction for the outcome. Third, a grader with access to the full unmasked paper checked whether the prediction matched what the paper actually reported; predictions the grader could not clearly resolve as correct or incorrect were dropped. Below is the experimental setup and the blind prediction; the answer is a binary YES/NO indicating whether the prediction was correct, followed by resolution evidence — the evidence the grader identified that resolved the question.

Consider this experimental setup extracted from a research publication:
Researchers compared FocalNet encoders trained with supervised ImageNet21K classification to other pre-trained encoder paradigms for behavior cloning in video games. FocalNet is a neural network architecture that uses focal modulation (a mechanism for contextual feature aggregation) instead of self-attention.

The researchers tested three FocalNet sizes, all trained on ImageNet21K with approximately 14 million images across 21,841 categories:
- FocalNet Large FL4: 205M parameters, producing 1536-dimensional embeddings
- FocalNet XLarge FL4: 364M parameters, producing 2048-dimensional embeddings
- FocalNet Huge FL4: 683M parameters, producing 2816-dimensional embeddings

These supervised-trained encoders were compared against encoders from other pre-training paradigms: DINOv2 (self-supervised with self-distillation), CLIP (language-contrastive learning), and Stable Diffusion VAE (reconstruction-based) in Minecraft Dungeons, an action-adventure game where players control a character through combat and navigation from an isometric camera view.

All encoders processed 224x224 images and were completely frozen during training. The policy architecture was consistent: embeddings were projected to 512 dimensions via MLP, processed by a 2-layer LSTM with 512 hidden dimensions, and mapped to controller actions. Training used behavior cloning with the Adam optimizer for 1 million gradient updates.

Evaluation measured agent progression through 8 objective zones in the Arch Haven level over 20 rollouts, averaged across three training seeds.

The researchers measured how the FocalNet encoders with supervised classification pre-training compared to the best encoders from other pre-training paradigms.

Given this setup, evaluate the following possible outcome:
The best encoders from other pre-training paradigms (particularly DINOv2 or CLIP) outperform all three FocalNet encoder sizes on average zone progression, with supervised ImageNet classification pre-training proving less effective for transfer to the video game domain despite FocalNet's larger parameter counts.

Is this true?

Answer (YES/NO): YES